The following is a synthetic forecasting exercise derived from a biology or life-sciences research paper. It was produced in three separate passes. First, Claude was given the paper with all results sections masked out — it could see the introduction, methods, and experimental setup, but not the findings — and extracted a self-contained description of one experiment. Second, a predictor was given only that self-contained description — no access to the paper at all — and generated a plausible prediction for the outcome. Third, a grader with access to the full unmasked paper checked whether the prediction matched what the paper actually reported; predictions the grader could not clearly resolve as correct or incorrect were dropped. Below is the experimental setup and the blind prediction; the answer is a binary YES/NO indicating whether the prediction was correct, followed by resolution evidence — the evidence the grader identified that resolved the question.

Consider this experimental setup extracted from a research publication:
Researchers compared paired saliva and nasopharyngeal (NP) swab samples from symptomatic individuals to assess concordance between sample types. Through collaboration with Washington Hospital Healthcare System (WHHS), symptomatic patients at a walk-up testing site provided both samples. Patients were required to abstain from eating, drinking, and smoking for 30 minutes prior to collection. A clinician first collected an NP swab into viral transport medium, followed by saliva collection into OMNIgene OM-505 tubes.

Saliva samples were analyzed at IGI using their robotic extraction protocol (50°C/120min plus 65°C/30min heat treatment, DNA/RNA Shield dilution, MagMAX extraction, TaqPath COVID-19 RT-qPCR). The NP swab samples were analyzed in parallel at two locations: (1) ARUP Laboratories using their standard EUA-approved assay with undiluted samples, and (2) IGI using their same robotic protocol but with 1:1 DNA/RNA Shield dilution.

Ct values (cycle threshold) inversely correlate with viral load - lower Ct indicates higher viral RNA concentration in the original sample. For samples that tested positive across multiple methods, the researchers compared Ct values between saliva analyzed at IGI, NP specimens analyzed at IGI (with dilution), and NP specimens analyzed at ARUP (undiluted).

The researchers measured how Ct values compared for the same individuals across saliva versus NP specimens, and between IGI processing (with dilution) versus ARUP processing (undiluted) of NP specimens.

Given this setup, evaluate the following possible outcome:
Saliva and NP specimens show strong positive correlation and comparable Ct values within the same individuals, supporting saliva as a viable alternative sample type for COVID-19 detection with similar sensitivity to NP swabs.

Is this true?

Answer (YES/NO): NO